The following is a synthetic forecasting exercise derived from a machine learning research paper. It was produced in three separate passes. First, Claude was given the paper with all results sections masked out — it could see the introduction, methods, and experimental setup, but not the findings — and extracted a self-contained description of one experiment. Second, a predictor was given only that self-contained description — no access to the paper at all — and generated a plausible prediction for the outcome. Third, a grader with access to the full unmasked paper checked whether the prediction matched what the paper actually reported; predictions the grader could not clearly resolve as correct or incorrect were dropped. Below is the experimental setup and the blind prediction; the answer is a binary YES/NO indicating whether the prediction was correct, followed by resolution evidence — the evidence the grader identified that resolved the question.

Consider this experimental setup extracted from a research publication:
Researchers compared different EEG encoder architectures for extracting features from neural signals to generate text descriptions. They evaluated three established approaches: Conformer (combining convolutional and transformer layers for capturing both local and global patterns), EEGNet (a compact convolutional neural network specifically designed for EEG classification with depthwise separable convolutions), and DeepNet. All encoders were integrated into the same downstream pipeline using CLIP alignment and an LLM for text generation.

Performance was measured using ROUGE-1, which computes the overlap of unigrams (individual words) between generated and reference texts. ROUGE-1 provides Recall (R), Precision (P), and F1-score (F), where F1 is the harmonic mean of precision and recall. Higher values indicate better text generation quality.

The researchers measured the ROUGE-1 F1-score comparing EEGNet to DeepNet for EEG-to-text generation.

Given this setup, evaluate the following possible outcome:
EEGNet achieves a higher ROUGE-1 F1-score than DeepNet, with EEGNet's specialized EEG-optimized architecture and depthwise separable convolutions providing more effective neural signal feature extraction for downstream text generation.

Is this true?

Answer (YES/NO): YES